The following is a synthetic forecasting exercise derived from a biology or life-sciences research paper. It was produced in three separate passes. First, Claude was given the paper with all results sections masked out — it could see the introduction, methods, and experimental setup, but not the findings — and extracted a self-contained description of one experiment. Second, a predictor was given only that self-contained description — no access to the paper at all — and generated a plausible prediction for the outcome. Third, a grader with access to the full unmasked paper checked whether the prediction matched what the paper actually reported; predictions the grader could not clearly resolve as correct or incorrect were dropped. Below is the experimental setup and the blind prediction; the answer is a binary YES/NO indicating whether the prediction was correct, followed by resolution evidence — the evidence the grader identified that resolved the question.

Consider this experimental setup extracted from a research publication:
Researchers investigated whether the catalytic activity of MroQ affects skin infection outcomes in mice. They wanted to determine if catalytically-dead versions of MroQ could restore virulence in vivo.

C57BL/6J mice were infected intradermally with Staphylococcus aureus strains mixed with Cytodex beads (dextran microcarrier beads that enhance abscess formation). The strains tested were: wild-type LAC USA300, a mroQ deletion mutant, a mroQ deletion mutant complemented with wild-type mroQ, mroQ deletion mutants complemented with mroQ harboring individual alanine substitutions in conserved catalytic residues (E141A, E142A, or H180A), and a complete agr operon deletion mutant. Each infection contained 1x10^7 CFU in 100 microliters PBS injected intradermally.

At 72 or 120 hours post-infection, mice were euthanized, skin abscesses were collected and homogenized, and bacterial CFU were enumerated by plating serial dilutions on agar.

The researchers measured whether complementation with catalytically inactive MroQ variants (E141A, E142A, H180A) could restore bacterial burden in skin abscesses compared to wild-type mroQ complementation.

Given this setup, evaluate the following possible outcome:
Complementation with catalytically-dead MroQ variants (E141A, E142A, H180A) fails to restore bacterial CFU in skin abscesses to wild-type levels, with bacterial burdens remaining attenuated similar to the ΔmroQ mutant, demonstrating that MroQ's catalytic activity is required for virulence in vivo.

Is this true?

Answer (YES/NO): NO